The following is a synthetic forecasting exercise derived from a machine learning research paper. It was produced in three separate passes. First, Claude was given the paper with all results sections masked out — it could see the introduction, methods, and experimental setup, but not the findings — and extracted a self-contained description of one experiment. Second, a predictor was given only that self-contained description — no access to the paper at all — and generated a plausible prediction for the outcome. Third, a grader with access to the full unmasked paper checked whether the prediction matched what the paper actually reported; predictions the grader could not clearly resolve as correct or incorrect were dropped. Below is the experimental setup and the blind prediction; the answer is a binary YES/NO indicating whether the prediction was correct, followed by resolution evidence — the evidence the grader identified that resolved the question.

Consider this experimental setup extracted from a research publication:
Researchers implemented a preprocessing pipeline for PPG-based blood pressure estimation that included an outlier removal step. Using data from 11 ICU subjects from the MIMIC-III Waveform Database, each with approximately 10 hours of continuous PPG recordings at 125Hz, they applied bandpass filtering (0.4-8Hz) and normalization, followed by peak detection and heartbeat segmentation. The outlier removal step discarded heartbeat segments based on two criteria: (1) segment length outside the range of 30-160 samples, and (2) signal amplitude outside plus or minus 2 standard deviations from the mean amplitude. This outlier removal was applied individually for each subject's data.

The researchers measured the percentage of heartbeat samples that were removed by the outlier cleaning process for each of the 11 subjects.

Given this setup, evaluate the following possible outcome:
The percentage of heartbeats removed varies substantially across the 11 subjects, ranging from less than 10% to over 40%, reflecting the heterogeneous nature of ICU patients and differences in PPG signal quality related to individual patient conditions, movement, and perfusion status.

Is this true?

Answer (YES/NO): NO